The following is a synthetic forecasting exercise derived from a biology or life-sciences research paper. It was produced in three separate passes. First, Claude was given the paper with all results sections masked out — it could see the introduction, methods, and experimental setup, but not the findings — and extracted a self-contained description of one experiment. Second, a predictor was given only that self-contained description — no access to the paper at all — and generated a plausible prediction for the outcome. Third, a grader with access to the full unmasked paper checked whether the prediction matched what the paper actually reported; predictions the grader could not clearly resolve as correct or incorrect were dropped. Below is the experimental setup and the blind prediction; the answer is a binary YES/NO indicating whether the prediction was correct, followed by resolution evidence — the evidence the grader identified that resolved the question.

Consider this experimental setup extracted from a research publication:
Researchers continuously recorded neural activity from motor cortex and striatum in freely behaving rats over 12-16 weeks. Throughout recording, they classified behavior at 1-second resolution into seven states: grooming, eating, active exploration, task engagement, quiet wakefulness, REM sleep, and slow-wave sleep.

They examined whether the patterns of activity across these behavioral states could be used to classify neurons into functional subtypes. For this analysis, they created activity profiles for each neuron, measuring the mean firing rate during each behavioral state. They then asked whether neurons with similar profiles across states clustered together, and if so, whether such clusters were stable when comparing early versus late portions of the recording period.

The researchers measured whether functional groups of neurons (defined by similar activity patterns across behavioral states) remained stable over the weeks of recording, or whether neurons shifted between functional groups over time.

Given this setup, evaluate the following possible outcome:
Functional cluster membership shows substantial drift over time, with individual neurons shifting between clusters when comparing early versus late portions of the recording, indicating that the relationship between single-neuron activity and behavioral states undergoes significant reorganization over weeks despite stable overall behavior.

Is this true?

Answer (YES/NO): NO